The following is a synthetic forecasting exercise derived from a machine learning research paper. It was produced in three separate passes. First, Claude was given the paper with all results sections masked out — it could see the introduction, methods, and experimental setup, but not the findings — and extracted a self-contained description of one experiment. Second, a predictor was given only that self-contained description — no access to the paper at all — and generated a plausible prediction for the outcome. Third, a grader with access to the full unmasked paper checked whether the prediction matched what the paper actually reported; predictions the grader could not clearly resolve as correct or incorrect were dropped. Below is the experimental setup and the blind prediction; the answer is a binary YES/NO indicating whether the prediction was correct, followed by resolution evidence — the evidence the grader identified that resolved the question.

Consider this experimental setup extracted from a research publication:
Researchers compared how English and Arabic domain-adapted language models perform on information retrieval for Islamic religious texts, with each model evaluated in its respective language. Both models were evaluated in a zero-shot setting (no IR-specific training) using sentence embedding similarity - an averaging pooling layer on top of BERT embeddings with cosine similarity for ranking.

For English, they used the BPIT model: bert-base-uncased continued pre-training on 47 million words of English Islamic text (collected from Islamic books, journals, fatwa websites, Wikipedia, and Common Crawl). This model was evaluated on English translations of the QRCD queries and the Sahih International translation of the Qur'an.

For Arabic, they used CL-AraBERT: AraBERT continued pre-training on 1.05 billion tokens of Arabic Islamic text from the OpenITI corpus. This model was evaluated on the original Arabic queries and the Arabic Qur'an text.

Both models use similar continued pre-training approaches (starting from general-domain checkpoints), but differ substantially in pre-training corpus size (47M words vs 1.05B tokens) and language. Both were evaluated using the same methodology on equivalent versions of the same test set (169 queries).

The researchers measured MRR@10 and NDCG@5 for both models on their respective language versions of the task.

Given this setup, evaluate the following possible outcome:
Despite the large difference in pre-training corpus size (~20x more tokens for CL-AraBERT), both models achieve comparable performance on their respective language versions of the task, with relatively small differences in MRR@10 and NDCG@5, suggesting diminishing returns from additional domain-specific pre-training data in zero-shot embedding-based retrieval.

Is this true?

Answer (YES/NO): YES